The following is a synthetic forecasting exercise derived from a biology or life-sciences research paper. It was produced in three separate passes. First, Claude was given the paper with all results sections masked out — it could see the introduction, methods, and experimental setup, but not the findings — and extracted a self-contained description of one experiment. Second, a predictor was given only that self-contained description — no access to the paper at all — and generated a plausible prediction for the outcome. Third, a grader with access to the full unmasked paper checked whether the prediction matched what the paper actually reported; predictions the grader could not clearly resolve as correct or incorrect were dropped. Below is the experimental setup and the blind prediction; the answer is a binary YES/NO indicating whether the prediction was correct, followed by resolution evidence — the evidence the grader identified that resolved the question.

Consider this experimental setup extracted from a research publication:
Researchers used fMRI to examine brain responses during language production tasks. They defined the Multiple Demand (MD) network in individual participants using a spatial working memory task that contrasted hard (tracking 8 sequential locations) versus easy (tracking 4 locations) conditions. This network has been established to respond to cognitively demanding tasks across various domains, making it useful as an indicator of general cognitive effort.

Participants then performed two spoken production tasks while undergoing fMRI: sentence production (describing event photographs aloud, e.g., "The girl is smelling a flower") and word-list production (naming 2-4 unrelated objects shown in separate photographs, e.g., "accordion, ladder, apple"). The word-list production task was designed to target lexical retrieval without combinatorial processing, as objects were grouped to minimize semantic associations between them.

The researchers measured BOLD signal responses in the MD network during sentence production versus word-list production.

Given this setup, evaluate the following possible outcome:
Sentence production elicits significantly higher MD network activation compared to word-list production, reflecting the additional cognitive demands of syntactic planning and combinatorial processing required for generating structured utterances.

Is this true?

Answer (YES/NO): NO